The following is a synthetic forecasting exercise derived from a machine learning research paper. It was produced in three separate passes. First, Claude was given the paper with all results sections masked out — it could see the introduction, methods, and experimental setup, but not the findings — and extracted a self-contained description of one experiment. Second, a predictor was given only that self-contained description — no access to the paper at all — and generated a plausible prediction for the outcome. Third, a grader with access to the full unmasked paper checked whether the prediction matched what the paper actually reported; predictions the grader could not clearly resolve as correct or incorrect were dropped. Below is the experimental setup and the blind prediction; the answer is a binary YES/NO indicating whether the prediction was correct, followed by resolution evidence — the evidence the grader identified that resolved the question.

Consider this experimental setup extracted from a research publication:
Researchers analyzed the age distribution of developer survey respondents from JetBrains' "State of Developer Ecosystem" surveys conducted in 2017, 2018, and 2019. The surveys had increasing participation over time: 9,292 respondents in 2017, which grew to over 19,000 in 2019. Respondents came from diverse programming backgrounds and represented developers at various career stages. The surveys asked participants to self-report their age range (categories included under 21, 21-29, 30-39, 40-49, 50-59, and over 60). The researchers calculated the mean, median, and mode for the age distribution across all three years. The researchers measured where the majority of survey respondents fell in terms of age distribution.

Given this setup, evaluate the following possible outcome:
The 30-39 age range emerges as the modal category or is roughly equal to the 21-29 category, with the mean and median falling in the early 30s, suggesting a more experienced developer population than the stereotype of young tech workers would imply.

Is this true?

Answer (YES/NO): NO